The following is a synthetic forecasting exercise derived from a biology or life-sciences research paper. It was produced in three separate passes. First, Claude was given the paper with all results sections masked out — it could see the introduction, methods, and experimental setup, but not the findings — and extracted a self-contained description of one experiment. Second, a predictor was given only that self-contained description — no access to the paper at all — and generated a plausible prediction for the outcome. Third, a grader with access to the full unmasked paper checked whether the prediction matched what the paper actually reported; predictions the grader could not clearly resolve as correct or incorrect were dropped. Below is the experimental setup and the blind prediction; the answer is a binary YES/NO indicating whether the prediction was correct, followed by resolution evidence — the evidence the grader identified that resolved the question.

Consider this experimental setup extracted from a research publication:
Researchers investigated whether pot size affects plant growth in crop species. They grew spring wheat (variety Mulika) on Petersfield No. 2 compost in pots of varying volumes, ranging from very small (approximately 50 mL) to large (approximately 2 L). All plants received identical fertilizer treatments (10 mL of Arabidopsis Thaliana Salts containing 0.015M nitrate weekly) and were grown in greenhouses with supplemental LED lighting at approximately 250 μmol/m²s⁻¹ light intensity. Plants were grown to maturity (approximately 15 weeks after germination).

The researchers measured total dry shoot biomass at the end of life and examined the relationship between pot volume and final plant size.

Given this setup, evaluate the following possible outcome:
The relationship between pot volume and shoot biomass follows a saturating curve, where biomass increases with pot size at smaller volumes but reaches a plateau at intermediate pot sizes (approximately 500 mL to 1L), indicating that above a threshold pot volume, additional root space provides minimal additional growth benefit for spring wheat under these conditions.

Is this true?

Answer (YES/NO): NO